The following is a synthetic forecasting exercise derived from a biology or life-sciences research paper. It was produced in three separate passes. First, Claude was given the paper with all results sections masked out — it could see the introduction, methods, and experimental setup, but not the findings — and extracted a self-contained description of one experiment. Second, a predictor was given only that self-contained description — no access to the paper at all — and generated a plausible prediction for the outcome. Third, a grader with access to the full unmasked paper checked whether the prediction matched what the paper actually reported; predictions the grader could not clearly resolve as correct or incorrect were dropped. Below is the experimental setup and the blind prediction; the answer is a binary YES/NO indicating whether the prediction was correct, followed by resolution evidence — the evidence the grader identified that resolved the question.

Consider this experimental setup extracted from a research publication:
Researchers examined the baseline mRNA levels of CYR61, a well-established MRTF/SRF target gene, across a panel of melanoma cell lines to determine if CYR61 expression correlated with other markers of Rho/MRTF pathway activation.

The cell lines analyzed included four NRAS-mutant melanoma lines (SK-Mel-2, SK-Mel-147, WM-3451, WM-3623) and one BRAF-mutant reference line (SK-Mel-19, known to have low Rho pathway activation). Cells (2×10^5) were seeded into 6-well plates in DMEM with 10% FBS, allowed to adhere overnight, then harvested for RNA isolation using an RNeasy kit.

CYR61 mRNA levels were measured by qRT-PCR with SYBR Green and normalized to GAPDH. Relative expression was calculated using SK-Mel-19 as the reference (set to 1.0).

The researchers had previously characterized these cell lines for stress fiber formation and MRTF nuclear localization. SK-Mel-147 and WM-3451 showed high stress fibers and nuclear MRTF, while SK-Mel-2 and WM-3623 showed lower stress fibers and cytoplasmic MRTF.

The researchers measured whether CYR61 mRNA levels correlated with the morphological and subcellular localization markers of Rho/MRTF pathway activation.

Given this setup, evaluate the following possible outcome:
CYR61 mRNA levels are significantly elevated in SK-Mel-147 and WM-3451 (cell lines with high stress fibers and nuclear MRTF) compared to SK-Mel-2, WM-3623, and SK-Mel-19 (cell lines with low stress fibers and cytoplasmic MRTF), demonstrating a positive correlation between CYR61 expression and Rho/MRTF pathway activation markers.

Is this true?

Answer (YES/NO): NO